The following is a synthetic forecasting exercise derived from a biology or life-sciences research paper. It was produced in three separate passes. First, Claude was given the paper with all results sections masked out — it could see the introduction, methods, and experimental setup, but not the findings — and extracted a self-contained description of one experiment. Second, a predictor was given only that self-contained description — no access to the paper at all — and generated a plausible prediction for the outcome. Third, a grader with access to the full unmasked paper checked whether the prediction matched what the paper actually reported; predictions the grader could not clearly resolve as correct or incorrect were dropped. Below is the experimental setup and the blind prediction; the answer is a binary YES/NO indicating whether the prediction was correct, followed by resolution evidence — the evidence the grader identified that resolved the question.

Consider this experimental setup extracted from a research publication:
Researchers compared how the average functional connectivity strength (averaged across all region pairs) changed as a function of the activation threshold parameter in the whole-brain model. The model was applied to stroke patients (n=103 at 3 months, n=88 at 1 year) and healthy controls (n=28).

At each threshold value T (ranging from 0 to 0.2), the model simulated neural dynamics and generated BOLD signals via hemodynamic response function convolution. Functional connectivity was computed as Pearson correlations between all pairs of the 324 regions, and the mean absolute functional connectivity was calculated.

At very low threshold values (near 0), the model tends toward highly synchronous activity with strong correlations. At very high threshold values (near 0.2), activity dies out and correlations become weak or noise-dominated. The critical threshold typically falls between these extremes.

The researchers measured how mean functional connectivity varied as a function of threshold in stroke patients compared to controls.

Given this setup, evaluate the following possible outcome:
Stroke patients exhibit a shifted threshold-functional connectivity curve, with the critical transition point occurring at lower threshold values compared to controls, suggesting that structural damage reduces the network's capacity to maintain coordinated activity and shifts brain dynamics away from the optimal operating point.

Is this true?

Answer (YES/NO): NO